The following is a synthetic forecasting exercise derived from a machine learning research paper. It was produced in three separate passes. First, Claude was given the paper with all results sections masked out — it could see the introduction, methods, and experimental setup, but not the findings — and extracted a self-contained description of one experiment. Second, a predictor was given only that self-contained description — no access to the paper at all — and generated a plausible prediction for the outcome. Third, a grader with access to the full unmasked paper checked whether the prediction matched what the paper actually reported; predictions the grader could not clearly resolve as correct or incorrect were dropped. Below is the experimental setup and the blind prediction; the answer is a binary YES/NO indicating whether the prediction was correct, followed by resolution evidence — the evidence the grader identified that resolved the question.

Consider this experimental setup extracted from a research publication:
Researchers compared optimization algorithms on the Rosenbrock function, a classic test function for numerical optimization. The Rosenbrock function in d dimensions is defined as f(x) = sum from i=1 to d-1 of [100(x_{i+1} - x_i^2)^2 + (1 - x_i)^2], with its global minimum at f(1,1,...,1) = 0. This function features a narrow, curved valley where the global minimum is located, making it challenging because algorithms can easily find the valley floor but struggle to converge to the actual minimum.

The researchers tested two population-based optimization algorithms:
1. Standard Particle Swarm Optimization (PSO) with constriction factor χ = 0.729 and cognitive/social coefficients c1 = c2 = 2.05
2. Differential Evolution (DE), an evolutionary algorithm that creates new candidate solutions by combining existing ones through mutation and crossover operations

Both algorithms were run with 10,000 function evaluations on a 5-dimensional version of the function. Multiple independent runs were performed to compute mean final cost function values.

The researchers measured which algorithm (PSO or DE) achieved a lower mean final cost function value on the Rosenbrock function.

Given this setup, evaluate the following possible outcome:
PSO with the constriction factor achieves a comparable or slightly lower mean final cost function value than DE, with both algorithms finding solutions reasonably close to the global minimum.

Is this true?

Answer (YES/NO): NO